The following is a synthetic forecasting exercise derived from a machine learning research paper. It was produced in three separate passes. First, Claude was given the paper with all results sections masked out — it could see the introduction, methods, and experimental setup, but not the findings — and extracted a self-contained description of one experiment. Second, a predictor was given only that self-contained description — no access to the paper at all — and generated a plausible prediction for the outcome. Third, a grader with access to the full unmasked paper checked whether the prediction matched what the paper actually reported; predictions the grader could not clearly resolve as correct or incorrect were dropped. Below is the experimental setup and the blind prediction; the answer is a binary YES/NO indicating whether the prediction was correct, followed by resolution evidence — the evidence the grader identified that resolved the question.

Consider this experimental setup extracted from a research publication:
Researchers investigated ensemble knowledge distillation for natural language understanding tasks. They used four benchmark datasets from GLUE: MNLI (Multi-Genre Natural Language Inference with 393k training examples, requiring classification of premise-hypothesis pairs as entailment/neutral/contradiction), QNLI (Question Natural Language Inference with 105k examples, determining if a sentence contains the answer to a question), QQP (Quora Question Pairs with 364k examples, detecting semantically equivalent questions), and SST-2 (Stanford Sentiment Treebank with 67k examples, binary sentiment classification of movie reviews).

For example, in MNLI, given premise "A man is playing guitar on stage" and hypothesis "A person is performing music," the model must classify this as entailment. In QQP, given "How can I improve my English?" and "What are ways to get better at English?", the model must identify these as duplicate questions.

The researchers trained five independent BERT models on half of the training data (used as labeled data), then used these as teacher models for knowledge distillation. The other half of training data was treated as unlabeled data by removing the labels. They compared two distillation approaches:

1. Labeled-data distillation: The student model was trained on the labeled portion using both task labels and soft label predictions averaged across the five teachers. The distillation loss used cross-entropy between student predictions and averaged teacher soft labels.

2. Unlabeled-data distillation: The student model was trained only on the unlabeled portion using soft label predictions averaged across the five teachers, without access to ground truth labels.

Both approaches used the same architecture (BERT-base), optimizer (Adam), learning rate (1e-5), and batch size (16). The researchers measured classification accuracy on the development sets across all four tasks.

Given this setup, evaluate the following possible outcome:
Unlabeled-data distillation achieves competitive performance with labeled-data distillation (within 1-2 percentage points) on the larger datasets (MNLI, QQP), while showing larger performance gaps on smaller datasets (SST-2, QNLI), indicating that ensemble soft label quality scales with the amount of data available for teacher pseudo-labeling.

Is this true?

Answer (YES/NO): NO